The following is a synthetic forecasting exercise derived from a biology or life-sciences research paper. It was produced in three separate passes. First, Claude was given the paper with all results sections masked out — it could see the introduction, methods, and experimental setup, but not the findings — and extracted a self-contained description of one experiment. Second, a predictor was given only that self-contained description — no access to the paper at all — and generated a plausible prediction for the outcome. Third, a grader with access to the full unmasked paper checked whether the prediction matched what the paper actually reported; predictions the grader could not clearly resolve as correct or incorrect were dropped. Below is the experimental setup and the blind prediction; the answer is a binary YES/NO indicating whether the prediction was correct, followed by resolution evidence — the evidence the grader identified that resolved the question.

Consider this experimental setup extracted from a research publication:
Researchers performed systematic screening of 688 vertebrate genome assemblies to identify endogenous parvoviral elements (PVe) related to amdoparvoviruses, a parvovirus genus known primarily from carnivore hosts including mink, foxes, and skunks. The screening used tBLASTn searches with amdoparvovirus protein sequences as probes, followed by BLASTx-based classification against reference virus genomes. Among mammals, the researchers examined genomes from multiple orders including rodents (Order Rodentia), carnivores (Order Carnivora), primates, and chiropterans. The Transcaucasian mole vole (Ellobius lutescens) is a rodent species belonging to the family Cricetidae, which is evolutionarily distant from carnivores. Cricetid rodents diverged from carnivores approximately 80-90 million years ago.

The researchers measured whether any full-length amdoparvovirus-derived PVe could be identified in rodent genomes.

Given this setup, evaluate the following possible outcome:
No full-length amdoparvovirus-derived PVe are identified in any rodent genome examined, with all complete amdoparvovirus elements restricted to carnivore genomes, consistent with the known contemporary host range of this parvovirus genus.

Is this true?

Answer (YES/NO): NO